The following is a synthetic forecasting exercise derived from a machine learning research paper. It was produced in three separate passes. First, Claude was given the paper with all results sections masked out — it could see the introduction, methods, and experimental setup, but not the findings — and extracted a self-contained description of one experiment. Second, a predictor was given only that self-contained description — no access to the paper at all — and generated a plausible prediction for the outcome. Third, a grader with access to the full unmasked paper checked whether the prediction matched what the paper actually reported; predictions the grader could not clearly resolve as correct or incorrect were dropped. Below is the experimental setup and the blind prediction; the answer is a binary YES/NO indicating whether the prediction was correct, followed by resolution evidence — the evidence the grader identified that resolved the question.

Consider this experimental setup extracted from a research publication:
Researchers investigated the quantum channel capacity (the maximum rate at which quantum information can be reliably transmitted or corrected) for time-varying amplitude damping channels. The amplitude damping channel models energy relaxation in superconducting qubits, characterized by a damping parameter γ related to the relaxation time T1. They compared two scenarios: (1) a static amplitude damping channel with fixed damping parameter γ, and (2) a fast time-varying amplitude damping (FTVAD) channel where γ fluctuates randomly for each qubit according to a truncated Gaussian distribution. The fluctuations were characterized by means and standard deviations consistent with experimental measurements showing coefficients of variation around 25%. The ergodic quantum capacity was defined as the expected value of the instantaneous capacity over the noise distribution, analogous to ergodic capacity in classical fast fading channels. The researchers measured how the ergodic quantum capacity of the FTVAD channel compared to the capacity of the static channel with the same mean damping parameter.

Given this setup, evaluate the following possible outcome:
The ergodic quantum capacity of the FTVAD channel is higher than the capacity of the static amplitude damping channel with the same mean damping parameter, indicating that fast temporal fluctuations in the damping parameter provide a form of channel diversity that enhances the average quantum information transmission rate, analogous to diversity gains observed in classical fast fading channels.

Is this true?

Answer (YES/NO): NO